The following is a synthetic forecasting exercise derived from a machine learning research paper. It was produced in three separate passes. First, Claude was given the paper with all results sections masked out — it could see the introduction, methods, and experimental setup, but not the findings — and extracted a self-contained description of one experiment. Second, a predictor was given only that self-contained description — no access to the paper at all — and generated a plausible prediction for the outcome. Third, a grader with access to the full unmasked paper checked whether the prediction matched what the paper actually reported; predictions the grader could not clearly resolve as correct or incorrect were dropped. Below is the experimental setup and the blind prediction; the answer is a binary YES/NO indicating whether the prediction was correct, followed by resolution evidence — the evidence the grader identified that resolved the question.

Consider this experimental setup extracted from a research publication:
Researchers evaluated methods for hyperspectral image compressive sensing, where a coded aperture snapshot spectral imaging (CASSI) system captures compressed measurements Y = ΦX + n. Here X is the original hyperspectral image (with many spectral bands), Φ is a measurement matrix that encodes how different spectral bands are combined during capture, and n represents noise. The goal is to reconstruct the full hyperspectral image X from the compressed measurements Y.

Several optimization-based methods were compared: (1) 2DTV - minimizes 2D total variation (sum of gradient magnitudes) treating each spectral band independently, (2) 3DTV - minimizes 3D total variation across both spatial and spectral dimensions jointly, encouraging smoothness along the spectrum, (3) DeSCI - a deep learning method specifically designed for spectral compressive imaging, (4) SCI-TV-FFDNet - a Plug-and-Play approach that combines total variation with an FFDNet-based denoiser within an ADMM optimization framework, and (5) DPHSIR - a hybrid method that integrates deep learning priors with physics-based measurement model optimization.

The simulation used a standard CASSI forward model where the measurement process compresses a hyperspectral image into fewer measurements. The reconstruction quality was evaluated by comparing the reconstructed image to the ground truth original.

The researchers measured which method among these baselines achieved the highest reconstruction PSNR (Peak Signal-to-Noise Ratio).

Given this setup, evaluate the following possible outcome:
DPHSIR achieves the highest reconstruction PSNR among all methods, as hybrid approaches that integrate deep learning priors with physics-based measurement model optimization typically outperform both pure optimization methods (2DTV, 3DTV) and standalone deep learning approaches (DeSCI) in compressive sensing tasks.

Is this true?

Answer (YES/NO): YES